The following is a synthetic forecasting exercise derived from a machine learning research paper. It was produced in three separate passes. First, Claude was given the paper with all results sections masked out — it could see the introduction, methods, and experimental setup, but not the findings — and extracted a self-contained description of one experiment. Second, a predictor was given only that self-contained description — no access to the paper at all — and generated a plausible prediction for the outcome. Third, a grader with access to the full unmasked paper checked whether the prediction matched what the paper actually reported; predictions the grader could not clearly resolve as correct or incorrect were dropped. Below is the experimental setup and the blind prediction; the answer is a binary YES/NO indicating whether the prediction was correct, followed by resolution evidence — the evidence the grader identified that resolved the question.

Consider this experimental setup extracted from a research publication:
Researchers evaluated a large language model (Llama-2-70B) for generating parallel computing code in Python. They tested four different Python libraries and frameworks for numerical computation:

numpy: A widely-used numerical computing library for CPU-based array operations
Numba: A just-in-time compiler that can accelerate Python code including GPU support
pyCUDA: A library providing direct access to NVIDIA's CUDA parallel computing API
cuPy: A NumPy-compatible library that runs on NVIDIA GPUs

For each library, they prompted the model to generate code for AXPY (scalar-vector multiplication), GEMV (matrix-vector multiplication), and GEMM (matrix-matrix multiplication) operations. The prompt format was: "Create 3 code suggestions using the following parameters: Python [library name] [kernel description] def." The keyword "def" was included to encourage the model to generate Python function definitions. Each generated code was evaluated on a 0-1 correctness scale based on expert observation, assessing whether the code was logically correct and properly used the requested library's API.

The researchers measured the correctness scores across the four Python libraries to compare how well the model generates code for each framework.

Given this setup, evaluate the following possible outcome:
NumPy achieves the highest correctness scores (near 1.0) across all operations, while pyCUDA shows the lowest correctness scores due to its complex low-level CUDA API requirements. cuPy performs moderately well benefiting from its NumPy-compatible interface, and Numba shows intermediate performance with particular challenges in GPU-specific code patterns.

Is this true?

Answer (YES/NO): NO